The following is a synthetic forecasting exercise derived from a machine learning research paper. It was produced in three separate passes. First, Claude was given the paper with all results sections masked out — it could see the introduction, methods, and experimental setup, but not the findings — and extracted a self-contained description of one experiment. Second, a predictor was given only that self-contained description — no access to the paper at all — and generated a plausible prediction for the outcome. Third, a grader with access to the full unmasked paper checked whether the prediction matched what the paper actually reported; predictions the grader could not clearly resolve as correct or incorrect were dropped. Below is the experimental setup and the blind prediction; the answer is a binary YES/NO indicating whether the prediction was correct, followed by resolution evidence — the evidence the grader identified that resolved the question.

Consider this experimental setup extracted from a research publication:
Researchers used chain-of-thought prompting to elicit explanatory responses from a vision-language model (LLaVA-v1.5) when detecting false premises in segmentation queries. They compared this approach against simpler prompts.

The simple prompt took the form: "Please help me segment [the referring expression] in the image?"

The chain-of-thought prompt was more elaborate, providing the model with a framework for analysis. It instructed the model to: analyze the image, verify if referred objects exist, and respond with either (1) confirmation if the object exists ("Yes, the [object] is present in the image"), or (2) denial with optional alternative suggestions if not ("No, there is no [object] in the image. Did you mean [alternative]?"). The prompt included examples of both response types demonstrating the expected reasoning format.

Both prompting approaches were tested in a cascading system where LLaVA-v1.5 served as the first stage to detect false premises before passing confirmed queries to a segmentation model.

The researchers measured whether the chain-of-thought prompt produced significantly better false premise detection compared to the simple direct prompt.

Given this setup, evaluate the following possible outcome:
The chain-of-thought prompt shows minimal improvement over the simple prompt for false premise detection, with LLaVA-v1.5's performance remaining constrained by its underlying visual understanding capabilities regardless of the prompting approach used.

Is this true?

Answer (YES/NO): NO